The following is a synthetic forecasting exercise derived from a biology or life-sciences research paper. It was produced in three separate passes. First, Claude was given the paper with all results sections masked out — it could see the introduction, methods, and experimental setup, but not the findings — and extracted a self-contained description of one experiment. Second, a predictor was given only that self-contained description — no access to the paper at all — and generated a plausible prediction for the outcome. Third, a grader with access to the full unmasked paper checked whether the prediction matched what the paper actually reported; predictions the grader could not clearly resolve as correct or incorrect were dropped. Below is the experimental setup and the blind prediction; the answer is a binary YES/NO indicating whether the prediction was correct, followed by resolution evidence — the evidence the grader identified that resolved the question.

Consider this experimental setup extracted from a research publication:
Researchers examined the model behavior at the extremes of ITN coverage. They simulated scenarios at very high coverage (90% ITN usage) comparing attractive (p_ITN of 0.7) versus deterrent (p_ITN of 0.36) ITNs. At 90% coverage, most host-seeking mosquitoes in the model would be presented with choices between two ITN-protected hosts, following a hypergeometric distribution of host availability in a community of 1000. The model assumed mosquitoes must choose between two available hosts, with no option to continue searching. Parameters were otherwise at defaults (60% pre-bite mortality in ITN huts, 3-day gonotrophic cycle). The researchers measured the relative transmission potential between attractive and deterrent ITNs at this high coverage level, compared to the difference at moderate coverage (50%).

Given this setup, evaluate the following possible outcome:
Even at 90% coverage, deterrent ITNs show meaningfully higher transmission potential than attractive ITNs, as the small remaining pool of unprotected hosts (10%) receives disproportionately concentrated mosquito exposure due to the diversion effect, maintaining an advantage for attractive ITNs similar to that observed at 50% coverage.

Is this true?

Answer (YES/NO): NO